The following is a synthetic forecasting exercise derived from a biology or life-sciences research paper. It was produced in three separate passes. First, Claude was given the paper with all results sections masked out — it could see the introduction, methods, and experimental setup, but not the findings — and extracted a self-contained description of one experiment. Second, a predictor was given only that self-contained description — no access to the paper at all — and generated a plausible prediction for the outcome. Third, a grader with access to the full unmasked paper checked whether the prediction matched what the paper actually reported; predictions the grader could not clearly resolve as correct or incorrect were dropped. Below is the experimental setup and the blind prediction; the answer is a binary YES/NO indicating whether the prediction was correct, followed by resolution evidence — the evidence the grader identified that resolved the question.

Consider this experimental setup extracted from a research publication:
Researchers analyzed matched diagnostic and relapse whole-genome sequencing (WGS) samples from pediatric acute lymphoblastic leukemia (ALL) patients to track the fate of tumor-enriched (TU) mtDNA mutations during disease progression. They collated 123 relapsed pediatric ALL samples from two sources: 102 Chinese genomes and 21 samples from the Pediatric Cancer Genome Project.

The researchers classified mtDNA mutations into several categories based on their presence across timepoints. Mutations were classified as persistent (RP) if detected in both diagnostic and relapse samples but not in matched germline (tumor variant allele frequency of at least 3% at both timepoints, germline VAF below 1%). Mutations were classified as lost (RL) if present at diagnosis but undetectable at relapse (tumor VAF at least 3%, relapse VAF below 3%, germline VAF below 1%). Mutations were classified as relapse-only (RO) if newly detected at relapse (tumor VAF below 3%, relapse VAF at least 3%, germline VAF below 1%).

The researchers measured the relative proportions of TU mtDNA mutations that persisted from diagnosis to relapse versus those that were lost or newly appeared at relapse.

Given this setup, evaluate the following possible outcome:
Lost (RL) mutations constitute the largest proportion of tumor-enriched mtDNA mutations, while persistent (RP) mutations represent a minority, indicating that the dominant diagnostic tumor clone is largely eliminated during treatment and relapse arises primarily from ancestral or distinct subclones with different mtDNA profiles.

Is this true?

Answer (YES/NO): YES